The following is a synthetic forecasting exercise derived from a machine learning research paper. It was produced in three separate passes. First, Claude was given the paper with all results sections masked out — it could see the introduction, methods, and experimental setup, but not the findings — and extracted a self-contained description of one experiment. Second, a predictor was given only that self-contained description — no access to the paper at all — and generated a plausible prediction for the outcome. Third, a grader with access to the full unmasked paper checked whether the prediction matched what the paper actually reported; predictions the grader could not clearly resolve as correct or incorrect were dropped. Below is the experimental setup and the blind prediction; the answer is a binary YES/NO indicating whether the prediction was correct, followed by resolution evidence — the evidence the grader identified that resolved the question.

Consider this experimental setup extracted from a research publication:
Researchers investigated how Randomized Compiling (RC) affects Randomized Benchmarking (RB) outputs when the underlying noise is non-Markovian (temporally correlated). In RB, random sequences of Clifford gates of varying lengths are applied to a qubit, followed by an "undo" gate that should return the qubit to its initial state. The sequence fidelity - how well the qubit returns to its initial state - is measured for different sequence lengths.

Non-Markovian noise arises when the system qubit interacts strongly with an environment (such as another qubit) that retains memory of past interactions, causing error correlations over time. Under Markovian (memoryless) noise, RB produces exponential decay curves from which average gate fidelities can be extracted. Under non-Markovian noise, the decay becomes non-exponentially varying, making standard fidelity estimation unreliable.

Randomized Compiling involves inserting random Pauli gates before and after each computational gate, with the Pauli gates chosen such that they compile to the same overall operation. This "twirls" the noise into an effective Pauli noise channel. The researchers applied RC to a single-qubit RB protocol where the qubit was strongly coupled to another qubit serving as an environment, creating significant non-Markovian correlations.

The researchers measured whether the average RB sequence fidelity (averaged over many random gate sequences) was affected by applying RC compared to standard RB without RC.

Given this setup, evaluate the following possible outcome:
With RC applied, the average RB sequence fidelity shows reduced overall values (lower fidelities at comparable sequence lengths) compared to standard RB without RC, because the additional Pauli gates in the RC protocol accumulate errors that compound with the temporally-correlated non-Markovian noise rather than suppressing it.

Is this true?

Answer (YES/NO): NO